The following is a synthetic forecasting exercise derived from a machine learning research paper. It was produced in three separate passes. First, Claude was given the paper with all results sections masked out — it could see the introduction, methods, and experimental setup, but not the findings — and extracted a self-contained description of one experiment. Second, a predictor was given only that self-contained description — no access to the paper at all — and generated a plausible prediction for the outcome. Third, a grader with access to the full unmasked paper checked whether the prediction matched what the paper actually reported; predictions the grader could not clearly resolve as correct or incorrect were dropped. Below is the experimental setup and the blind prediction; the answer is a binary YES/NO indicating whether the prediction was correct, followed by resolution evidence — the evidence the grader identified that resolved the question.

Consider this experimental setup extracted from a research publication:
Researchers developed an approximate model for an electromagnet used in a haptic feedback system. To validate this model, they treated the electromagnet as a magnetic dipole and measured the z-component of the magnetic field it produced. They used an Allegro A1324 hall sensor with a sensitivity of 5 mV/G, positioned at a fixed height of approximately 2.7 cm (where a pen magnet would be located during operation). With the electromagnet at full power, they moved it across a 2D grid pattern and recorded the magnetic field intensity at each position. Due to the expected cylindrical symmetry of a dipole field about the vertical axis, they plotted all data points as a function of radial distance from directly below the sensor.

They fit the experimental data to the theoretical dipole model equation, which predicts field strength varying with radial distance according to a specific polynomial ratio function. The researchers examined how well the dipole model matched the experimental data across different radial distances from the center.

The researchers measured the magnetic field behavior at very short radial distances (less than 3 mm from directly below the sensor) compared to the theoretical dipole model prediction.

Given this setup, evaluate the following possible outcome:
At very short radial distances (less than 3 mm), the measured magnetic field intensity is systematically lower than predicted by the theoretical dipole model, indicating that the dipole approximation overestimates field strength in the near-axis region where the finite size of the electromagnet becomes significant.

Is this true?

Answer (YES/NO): NO